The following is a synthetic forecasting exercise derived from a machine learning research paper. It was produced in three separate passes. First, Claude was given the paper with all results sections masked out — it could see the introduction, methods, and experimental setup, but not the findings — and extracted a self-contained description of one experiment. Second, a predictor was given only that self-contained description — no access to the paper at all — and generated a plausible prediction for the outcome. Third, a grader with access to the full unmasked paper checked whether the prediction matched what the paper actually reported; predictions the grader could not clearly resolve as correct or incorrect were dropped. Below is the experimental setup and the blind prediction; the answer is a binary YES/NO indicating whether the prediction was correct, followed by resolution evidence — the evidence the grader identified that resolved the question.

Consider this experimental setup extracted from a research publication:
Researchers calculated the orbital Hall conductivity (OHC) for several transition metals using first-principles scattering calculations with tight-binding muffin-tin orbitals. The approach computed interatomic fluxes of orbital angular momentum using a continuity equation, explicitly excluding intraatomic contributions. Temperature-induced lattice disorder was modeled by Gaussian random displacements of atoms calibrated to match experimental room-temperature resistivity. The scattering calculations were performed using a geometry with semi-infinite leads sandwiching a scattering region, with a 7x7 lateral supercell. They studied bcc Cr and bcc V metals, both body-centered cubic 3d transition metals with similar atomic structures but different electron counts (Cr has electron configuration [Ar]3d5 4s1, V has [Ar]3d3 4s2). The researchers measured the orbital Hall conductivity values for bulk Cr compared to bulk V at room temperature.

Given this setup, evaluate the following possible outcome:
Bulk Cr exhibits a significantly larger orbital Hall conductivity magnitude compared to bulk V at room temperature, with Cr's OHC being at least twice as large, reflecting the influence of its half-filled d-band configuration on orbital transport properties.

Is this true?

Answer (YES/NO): NO